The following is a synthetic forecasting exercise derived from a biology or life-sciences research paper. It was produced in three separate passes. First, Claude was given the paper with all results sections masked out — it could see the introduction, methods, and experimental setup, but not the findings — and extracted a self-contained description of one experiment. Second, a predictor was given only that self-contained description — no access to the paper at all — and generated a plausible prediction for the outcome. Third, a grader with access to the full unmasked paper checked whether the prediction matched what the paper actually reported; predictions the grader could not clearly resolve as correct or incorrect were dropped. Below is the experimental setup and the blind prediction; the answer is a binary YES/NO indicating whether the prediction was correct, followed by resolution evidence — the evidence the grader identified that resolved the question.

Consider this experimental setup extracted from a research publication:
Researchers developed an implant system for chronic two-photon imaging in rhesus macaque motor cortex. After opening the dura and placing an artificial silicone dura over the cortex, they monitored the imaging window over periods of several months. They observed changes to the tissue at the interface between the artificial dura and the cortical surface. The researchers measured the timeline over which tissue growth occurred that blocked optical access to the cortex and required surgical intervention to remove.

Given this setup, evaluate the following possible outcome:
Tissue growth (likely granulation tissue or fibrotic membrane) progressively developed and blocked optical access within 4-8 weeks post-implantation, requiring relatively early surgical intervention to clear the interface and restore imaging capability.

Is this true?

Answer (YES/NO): NO